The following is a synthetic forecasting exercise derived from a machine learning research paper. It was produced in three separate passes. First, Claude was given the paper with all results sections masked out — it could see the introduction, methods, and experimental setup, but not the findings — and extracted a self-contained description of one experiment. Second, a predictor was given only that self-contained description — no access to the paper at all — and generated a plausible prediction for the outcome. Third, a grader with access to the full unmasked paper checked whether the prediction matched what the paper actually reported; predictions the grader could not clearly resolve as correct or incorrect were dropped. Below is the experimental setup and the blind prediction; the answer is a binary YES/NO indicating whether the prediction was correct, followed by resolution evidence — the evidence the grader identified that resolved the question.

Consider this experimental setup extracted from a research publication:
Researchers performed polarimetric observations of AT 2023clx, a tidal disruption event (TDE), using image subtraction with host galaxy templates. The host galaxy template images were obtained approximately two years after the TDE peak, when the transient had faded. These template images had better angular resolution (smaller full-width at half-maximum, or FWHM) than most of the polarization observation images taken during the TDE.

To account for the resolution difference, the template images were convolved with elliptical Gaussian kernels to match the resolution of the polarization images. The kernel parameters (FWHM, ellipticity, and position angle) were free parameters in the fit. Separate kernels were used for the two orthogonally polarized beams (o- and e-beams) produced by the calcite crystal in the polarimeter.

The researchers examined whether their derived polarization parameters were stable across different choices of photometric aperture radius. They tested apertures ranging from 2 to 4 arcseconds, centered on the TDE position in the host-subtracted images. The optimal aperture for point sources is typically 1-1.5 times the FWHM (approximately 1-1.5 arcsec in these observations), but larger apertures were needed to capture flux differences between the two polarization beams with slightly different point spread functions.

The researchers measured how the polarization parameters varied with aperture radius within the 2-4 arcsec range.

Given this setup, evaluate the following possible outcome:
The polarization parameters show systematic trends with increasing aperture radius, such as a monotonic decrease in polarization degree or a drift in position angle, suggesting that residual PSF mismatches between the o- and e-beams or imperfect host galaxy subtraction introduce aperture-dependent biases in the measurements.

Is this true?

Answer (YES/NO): NO